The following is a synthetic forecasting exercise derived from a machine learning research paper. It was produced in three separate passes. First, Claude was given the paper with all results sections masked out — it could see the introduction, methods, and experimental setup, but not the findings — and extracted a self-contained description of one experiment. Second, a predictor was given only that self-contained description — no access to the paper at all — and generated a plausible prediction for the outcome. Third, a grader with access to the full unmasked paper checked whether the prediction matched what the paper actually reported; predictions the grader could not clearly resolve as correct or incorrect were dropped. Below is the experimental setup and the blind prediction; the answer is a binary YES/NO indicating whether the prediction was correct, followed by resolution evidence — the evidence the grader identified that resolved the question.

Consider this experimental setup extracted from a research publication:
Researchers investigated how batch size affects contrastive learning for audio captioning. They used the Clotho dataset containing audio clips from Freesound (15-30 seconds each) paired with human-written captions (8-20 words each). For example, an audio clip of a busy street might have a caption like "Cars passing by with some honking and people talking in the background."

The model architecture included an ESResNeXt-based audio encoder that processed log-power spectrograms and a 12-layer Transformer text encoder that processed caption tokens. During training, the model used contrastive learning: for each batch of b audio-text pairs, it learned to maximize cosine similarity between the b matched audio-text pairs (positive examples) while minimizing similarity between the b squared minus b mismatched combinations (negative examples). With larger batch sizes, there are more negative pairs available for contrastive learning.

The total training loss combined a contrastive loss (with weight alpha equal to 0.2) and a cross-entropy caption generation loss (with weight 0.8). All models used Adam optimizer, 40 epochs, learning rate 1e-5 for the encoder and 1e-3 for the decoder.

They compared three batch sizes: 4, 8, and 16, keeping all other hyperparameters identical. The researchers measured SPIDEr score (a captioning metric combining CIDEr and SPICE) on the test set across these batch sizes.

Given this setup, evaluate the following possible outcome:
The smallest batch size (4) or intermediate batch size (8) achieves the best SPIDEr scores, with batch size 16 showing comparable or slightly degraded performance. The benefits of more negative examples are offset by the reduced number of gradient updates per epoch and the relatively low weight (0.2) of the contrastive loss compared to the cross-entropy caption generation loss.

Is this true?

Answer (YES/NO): NO